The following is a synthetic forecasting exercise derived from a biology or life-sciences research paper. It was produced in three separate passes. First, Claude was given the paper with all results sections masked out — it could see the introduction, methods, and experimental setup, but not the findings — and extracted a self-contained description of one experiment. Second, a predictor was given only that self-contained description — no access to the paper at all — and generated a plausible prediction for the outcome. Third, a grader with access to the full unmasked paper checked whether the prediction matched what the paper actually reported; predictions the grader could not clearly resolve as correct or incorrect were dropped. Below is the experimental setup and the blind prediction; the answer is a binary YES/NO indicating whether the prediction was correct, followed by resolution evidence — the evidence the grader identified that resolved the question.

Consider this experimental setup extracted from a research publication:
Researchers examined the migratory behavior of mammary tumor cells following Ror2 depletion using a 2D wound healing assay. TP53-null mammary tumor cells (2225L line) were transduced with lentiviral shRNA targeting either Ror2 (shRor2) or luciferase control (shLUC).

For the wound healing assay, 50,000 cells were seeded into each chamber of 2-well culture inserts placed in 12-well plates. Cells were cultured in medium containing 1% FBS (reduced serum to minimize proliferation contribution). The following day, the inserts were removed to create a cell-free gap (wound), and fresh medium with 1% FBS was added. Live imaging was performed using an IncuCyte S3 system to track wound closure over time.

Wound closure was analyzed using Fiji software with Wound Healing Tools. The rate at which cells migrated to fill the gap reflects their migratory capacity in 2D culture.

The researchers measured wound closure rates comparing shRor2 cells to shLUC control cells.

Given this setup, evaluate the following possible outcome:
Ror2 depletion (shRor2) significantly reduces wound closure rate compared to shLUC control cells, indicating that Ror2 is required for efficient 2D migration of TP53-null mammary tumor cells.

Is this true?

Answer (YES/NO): NO